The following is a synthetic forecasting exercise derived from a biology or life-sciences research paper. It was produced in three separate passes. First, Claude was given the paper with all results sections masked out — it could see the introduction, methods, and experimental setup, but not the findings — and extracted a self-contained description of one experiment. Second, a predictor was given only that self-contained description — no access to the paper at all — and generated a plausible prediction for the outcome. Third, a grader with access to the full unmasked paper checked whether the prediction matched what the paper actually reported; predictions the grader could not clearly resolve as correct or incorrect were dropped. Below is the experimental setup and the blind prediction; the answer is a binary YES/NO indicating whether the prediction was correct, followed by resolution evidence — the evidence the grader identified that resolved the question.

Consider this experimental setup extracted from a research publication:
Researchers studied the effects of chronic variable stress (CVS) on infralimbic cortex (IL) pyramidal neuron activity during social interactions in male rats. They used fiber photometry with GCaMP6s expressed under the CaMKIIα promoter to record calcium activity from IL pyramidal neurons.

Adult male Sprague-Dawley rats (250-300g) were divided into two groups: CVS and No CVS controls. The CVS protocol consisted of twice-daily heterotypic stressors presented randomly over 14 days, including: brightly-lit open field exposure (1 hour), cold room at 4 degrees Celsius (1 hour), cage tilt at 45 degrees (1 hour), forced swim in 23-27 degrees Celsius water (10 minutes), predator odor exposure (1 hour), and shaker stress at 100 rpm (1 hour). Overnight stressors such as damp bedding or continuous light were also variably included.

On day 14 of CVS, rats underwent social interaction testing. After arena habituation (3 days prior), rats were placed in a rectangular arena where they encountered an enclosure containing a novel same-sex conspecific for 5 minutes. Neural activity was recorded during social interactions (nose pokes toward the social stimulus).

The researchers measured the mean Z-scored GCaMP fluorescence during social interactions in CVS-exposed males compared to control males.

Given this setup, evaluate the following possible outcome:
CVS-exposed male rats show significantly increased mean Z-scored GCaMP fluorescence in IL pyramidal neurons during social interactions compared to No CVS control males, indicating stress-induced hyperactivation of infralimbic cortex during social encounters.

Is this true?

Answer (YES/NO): NO